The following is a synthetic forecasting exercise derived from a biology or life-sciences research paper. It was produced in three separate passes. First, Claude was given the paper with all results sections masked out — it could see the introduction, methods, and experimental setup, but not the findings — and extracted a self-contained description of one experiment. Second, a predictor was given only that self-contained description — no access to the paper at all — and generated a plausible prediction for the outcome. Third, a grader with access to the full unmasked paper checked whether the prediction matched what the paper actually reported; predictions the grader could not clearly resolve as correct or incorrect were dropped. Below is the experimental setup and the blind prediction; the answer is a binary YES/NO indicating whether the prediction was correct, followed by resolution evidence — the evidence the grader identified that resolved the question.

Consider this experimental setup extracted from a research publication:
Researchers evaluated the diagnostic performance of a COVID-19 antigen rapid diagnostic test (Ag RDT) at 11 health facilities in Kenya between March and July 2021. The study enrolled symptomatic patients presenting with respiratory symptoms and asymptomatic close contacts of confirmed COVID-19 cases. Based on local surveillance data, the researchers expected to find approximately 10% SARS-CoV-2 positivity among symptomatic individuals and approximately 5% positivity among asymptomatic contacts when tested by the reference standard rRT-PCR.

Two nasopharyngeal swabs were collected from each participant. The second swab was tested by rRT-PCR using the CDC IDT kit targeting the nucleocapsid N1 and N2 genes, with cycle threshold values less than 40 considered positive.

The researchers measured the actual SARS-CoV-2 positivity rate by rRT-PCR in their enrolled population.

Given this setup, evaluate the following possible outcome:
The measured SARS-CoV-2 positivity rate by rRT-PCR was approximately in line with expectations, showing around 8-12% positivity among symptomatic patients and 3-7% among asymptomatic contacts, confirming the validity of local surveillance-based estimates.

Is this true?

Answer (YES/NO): NO